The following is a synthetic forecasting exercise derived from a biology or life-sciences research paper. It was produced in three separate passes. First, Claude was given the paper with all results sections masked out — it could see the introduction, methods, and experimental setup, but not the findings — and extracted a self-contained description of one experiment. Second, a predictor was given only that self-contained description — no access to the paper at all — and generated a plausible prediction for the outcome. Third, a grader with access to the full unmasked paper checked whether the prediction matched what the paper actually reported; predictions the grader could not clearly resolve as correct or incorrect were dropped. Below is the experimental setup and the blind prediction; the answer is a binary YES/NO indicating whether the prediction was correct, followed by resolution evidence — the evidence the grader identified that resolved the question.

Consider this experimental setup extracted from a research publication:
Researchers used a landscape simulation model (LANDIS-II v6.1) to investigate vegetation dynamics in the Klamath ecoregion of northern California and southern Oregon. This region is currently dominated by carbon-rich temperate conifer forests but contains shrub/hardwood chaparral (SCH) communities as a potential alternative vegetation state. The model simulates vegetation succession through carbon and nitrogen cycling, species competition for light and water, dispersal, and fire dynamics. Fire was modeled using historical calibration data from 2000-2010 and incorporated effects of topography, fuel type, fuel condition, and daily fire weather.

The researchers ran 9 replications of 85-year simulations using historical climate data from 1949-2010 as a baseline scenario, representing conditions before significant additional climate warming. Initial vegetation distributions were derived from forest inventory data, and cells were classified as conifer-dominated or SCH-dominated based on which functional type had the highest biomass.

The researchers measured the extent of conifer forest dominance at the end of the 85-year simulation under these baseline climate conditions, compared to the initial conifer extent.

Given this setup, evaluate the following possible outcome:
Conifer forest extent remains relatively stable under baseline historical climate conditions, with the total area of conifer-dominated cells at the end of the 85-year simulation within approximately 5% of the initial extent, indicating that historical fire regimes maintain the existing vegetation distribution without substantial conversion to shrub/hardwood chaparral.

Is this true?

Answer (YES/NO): NO